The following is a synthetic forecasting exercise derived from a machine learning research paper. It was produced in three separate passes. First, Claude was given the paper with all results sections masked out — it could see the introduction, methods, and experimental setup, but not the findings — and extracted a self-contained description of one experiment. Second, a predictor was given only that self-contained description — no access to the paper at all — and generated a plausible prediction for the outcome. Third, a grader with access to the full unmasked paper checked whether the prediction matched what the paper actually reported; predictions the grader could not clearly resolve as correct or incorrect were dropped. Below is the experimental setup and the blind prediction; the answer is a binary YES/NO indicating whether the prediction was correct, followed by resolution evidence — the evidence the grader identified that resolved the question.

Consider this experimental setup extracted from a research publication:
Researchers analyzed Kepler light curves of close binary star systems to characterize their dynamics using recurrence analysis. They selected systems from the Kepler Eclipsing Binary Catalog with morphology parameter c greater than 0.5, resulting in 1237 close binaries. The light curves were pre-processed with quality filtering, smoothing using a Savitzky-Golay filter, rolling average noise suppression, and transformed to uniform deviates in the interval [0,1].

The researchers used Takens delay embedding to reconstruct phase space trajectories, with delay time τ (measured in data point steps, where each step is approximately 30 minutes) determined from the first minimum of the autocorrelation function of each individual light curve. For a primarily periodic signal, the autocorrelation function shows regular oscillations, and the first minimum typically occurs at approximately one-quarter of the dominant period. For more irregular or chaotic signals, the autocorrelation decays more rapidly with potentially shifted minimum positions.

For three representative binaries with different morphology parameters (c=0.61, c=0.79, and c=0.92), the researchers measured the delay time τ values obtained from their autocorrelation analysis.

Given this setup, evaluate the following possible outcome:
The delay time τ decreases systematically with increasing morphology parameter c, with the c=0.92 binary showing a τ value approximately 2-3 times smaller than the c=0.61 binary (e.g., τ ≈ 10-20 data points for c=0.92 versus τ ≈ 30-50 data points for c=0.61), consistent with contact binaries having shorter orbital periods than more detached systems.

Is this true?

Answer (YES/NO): NO